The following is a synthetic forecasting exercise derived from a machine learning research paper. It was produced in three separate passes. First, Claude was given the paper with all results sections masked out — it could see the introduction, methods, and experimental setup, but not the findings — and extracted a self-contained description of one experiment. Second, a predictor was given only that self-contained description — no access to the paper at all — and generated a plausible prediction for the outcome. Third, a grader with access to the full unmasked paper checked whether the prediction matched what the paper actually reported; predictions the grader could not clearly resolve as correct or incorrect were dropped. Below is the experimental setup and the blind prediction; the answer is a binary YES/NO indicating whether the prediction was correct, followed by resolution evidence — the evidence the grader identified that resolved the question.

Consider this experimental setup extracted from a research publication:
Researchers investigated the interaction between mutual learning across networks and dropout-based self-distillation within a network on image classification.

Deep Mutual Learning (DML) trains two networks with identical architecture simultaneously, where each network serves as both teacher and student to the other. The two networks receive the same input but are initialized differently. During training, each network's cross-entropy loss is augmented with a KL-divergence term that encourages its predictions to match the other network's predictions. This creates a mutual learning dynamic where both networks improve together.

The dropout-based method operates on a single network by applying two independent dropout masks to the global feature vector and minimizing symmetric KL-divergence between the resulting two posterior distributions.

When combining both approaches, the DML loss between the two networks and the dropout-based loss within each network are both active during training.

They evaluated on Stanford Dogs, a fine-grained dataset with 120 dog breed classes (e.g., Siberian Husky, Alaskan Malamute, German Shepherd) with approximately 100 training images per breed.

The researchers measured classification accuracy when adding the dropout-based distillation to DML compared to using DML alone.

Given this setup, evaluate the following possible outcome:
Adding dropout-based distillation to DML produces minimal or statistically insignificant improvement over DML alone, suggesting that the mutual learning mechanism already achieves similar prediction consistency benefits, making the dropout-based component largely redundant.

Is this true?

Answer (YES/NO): NO